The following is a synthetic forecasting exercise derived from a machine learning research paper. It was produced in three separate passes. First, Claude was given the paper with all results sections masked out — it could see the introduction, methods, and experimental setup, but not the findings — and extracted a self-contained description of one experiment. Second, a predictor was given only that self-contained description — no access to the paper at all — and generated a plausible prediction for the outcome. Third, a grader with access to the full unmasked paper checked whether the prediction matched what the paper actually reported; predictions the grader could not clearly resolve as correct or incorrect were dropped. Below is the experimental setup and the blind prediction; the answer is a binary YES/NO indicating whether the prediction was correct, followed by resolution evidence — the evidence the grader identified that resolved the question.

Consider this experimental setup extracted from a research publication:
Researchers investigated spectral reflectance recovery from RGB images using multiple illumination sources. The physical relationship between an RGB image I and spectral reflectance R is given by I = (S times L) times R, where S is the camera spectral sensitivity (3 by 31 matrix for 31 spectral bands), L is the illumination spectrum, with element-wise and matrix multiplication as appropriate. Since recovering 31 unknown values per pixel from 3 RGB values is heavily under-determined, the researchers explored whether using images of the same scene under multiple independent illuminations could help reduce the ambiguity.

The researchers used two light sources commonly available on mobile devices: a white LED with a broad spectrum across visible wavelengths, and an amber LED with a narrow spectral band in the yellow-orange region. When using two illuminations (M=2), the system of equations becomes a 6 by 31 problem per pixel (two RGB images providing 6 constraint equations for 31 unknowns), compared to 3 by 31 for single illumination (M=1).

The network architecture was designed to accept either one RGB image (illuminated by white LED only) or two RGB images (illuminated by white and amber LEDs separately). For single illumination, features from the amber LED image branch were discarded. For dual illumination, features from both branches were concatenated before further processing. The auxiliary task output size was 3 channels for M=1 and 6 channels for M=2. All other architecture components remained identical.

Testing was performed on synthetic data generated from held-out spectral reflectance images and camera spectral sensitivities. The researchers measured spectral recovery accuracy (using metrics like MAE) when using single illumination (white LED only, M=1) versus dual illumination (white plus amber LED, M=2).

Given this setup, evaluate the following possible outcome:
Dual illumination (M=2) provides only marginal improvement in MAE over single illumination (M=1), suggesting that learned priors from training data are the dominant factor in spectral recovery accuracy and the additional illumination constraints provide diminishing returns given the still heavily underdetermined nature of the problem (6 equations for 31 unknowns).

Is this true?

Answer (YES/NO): NO